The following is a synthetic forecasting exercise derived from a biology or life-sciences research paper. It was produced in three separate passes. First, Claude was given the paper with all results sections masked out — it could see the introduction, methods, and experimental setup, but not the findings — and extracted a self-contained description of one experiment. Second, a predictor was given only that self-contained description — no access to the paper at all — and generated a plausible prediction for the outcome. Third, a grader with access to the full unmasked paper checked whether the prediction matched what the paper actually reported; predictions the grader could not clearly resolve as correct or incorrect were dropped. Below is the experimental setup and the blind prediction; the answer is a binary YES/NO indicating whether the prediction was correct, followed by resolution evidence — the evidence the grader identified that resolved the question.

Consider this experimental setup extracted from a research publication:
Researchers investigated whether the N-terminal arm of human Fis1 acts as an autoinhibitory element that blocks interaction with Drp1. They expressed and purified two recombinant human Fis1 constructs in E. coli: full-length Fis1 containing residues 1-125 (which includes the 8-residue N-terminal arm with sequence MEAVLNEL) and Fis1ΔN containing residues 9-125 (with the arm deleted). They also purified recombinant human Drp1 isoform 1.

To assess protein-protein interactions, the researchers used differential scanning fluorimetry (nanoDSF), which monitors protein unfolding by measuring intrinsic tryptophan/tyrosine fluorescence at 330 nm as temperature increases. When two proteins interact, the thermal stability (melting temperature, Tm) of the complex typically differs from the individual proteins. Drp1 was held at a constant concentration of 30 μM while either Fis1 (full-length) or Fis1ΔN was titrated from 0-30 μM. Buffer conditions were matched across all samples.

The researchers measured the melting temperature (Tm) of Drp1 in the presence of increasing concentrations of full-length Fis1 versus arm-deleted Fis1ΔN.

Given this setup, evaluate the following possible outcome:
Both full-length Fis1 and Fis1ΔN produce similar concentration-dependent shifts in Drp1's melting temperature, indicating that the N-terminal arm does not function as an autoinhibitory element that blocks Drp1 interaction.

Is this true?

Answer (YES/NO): NO